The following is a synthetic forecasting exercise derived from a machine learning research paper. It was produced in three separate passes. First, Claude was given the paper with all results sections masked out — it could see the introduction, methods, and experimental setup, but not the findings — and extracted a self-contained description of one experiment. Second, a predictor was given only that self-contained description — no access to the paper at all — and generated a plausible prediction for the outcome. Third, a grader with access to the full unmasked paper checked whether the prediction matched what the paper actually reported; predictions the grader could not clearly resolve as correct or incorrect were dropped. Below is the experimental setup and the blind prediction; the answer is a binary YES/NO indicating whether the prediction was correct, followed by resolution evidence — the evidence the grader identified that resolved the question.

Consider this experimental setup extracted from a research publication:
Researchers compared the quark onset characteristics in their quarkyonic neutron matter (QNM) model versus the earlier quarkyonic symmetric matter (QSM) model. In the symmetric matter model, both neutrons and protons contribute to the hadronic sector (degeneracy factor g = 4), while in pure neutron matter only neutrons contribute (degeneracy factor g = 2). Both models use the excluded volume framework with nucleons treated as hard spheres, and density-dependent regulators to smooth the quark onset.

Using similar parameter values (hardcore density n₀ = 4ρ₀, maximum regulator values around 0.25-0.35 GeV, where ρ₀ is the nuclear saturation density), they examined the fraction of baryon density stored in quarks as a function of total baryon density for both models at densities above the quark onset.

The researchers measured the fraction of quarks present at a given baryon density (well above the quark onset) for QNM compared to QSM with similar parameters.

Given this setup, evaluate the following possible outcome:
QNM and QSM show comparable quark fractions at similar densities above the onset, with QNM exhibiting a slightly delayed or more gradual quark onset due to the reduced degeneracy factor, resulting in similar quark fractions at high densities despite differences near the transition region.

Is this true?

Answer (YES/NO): NO